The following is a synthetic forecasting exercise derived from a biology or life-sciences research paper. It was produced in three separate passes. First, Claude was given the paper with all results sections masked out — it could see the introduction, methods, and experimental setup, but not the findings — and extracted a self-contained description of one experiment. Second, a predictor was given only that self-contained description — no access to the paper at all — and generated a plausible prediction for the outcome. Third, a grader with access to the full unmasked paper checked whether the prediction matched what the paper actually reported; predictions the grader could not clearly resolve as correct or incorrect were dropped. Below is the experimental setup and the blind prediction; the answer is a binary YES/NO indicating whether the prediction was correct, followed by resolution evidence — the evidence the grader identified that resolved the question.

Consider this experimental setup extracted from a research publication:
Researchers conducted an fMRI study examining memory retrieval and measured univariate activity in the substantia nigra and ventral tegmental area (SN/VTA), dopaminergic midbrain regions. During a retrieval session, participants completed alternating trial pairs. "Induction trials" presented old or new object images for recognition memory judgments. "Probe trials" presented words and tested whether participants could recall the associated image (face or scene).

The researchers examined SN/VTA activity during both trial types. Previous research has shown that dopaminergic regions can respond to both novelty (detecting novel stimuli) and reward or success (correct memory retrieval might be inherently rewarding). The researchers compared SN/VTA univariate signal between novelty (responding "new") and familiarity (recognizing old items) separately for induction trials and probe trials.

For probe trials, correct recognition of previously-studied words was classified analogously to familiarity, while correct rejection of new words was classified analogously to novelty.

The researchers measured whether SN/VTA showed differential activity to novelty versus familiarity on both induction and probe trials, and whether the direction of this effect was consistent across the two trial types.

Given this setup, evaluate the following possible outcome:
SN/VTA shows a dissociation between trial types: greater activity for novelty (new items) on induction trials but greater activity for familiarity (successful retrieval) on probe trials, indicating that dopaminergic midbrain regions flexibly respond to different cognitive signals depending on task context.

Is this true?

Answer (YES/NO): NO